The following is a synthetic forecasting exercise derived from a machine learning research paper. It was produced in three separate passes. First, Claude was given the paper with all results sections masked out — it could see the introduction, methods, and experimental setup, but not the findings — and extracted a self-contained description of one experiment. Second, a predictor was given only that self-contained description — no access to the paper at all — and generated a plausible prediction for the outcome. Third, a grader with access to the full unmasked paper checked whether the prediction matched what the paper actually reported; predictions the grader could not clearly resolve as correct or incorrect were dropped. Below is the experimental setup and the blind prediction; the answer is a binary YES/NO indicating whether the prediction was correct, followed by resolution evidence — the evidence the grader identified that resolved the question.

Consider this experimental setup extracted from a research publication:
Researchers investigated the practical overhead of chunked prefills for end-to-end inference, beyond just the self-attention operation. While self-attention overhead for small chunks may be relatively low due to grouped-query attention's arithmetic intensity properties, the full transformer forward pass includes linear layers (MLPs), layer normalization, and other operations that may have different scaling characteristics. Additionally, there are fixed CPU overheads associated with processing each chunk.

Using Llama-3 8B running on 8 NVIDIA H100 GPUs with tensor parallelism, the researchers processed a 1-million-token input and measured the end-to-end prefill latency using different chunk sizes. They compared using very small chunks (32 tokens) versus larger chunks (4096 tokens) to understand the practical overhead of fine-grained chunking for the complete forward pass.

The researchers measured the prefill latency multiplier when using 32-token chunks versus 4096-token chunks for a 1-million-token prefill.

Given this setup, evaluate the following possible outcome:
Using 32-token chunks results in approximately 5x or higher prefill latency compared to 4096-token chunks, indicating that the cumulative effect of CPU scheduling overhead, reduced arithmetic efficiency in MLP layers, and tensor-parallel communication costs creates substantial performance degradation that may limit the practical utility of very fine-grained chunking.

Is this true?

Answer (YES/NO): NO